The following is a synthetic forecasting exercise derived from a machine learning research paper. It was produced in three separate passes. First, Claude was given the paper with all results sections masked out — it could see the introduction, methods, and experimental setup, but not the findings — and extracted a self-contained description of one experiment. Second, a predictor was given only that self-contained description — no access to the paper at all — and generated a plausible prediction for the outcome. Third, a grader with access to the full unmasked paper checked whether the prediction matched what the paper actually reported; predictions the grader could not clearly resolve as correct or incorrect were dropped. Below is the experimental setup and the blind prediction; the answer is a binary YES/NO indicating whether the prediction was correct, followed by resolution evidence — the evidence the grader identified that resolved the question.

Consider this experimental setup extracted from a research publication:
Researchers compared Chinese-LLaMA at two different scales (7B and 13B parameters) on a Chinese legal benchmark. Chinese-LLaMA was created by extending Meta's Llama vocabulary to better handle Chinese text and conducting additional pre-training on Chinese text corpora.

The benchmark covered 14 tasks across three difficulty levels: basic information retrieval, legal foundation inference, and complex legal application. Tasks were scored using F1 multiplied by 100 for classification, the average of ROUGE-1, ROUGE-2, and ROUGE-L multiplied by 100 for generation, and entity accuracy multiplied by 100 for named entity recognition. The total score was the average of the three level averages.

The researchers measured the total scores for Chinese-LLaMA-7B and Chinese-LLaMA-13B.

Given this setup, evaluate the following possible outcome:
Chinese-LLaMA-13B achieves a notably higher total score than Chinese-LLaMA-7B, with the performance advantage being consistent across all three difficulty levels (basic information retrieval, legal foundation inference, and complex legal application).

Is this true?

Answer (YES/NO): NO